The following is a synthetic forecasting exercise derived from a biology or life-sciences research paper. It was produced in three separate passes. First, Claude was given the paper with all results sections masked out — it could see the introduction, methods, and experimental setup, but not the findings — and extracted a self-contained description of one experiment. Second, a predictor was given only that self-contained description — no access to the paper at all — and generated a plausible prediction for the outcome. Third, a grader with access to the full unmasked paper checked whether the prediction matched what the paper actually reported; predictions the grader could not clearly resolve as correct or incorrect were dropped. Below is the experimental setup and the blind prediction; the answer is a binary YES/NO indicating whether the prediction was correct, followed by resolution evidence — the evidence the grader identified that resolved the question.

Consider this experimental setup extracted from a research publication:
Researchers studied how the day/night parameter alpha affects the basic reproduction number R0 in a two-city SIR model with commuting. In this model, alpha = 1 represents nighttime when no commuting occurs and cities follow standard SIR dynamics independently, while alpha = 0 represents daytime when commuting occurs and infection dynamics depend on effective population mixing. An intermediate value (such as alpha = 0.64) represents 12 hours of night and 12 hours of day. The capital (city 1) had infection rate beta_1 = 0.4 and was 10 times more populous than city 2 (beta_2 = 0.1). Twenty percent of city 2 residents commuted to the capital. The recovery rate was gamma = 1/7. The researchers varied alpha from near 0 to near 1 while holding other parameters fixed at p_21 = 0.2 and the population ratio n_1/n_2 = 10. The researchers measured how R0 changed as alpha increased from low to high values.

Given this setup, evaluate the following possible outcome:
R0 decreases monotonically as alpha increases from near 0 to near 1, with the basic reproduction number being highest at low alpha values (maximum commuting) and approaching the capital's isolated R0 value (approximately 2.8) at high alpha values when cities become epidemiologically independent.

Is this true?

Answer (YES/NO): NO